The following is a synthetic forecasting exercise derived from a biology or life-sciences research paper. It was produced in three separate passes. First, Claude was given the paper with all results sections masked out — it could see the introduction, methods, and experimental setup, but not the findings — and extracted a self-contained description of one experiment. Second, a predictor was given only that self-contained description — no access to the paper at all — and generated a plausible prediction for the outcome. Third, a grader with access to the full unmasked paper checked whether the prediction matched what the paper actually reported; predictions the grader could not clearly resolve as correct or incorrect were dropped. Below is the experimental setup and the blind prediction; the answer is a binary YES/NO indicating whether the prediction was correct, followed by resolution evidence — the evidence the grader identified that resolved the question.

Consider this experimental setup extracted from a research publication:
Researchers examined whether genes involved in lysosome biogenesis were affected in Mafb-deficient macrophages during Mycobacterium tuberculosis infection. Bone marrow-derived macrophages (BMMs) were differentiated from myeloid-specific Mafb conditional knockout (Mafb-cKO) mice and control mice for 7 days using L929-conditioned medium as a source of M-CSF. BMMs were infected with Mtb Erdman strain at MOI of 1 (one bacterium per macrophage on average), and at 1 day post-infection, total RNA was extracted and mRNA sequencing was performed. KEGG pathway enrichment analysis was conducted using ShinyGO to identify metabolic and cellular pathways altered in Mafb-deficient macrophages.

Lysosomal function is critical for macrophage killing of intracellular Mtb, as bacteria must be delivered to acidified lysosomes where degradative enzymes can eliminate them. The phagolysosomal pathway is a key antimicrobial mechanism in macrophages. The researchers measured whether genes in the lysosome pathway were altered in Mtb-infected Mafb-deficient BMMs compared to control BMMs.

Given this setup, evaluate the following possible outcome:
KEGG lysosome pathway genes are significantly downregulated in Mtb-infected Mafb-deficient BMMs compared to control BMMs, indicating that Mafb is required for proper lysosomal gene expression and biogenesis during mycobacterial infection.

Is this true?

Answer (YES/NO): YES